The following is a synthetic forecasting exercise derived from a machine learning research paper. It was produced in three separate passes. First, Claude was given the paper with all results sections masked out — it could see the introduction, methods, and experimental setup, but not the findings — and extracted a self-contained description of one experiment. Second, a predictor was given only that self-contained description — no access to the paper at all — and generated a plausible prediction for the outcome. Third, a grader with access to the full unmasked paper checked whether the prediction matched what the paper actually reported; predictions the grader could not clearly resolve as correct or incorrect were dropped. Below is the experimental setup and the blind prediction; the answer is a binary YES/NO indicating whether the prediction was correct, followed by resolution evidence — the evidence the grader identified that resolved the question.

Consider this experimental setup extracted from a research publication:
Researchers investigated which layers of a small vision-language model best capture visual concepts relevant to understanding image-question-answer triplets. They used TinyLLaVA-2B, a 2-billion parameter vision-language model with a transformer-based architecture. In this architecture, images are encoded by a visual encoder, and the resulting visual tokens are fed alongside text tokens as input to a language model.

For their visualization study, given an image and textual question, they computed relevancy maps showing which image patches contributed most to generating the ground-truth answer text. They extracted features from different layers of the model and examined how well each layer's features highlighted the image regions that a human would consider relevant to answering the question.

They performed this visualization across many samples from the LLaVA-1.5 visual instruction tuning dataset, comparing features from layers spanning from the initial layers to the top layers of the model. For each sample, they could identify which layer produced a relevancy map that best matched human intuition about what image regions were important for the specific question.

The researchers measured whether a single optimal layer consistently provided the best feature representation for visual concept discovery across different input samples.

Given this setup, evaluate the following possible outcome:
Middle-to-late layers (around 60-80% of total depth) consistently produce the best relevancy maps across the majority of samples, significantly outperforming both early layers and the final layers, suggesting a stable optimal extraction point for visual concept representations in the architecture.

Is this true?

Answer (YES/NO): NO